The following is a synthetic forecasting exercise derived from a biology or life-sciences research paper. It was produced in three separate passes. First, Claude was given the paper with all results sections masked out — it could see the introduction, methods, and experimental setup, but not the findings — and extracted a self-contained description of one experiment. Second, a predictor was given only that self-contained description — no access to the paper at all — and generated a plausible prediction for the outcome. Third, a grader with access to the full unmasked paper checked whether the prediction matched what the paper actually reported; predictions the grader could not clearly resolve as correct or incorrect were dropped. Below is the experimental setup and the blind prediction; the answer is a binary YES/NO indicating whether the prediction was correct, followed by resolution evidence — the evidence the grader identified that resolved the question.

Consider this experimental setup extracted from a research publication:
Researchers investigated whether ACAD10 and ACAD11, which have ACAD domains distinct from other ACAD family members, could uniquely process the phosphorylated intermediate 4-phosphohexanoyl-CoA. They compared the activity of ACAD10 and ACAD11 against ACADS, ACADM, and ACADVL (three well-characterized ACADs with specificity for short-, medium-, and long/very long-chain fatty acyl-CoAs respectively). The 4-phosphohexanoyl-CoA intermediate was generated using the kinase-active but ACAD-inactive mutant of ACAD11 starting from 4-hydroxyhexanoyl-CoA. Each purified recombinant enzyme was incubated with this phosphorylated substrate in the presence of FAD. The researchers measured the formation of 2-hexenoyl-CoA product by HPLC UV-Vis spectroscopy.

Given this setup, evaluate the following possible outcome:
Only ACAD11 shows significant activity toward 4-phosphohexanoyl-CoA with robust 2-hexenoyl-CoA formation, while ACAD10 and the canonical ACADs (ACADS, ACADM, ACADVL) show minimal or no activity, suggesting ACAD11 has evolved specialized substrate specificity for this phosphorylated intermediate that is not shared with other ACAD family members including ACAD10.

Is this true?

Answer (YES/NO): NO